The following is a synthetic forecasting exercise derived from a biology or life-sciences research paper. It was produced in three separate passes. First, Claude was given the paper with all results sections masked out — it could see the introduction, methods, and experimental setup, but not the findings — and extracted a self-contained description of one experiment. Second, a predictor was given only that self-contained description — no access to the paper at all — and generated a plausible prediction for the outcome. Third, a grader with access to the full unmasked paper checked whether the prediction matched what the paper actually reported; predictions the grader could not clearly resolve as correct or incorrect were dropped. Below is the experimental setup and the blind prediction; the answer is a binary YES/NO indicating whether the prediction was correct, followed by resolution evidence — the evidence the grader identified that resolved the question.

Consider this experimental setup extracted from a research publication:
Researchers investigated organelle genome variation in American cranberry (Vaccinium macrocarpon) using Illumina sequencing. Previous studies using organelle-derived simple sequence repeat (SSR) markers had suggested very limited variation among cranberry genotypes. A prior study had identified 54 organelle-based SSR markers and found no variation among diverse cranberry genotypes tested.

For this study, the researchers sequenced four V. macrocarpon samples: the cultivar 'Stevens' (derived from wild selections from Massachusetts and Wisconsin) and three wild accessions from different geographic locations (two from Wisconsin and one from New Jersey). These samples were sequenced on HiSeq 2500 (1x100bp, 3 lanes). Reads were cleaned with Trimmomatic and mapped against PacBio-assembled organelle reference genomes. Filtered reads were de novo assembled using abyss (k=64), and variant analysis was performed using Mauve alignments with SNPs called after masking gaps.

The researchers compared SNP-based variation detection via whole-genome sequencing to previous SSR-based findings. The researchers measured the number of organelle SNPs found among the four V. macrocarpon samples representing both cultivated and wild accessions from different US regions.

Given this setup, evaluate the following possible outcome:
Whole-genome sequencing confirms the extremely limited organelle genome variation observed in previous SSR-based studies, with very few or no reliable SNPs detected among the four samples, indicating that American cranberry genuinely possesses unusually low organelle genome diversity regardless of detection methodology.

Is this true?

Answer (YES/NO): NO